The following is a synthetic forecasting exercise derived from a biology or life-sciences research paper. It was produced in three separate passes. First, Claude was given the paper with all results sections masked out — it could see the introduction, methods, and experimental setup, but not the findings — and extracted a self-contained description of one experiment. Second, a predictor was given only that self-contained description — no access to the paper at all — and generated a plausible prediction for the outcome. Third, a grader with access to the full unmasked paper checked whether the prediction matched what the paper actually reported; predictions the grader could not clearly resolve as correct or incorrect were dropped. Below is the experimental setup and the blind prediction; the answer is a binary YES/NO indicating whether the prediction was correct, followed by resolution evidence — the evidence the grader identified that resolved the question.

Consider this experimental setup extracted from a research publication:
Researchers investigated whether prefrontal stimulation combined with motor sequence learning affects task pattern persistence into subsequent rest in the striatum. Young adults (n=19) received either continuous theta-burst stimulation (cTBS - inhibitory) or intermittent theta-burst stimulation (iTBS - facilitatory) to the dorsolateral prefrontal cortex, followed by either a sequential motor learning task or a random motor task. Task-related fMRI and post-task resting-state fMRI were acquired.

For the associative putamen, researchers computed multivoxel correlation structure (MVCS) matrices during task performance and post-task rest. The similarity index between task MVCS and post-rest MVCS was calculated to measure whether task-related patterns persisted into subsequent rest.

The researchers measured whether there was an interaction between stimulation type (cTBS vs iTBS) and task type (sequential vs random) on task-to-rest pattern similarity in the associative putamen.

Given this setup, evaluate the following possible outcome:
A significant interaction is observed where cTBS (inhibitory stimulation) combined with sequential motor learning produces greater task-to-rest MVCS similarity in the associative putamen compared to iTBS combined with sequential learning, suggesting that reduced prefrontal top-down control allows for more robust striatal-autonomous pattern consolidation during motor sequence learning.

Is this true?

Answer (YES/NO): NO